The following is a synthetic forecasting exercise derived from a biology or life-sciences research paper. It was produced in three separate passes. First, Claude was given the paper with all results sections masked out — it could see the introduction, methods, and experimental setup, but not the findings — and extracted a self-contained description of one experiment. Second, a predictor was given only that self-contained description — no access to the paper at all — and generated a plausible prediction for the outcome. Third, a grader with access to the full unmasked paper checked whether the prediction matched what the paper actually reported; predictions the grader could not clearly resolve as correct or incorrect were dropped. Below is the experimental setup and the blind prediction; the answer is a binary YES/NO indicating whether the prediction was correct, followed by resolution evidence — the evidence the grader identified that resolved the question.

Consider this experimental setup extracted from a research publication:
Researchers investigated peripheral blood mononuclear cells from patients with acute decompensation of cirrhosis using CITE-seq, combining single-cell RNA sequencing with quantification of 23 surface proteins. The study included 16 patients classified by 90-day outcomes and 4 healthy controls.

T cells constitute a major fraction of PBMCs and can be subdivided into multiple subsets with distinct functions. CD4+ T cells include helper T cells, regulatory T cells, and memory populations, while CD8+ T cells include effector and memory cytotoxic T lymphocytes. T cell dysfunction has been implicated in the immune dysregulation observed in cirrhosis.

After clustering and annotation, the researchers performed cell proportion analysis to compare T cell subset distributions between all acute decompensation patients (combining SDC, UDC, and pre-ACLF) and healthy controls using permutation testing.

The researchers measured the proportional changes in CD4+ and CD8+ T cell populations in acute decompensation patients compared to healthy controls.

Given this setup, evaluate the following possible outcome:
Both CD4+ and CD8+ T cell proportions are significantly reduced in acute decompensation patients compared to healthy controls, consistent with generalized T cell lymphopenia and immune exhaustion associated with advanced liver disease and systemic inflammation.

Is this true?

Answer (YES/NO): NO